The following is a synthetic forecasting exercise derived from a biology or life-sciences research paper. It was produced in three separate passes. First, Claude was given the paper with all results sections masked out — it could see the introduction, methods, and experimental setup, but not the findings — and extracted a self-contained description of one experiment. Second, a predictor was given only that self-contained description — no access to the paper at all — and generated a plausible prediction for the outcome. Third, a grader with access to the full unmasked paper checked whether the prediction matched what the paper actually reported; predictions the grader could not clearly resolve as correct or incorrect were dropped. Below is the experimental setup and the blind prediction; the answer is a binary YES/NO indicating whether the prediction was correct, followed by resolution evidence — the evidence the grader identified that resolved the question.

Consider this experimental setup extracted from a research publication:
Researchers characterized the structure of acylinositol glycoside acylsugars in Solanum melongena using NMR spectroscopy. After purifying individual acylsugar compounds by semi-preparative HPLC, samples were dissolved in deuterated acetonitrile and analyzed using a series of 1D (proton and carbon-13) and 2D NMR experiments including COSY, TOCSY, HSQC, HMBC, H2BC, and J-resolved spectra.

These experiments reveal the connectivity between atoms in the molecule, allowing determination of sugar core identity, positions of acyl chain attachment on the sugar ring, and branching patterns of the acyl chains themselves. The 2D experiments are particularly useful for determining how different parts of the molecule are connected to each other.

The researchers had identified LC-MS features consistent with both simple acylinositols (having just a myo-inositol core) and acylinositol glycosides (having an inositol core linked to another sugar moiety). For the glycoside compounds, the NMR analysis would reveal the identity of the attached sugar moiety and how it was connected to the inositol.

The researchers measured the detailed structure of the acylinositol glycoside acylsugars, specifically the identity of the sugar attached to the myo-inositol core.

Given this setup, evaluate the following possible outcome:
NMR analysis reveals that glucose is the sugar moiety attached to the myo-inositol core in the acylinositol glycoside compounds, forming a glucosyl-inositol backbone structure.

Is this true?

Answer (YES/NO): NO